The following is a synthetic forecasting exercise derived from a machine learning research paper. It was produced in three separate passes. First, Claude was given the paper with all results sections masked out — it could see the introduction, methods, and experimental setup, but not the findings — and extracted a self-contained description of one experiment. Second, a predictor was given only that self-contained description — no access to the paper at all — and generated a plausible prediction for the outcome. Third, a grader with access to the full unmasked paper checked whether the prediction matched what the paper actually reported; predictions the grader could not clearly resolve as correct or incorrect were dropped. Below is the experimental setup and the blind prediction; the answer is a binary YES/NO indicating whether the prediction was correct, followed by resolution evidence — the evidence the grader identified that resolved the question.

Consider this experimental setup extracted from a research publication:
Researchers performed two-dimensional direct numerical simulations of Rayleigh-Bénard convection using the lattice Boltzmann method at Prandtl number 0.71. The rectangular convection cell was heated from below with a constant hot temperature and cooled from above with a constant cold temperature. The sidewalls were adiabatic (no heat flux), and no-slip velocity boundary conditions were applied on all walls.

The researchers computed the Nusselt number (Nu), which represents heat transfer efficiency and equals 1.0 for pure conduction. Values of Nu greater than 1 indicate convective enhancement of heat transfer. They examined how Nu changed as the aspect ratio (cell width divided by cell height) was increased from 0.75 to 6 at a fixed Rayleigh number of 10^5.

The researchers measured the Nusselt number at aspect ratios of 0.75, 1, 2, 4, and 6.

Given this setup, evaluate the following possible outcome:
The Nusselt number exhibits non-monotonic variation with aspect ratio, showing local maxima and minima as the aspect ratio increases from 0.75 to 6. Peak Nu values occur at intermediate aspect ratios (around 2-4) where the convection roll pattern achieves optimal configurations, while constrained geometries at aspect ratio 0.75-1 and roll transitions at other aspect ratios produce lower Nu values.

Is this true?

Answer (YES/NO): NO